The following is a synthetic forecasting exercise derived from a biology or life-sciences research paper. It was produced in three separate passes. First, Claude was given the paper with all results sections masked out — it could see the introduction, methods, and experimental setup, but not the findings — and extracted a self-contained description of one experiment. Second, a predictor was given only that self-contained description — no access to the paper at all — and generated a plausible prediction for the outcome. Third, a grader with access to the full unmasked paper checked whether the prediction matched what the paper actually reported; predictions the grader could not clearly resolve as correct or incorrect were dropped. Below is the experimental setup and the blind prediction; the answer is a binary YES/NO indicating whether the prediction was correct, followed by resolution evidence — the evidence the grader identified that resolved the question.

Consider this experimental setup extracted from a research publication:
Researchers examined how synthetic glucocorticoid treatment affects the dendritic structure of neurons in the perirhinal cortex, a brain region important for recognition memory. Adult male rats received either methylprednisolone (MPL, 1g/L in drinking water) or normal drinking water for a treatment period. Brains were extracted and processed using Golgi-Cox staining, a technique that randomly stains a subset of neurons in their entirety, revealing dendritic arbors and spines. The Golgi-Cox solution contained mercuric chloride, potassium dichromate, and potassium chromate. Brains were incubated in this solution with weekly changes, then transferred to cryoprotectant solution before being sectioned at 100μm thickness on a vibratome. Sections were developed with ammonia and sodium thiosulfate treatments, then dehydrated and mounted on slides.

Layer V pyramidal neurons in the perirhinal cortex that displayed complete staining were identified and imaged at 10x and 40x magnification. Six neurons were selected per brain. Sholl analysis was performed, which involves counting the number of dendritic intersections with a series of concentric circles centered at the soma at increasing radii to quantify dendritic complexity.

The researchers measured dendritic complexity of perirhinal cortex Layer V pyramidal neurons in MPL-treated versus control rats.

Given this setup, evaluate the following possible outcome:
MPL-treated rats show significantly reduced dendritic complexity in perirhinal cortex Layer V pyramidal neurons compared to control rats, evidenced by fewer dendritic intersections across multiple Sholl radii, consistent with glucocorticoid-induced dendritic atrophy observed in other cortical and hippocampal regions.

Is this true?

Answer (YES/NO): NO